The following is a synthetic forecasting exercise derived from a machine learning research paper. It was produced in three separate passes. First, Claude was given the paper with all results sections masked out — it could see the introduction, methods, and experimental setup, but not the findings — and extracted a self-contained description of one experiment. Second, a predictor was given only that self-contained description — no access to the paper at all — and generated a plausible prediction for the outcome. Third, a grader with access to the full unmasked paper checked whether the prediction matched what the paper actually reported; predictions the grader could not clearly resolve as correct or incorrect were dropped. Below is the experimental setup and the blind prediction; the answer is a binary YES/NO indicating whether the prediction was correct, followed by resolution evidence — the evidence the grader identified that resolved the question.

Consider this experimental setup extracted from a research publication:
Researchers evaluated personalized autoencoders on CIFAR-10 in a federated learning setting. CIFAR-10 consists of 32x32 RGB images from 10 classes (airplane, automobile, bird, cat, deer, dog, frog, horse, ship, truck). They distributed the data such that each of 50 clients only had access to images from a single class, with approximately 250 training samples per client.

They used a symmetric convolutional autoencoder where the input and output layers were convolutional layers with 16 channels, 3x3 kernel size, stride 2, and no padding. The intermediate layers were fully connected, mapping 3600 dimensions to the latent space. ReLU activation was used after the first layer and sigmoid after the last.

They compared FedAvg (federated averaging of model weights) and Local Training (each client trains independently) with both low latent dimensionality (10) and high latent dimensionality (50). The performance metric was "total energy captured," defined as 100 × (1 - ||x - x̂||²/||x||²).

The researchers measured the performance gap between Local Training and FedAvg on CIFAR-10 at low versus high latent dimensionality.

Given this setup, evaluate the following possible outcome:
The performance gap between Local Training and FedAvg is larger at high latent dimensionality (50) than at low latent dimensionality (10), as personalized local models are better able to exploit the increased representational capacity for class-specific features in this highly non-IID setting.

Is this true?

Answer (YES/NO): YES